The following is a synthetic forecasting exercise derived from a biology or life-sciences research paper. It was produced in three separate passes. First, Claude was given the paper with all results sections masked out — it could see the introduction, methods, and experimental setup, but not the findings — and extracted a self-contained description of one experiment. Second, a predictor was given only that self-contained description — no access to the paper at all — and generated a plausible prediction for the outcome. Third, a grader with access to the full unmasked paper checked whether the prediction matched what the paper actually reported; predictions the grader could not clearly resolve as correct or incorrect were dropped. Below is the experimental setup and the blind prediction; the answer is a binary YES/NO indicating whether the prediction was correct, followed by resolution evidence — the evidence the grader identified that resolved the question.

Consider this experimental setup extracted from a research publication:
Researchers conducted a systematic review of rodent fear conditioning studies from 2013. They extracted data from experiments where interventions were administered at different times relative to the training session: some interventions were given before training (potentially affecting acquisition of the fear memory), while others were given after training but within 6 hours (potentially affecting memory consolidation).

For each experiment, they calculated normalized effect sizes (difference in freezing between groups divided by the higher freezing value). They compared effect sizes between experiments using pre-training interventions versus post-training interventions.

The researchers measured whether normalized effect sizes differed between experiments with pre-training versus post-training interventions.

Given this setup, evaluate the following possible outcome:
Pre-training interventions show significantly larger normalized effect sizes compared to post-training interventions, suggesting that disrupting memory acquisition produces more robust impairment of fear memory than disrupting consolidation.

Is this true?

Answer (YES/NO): NO